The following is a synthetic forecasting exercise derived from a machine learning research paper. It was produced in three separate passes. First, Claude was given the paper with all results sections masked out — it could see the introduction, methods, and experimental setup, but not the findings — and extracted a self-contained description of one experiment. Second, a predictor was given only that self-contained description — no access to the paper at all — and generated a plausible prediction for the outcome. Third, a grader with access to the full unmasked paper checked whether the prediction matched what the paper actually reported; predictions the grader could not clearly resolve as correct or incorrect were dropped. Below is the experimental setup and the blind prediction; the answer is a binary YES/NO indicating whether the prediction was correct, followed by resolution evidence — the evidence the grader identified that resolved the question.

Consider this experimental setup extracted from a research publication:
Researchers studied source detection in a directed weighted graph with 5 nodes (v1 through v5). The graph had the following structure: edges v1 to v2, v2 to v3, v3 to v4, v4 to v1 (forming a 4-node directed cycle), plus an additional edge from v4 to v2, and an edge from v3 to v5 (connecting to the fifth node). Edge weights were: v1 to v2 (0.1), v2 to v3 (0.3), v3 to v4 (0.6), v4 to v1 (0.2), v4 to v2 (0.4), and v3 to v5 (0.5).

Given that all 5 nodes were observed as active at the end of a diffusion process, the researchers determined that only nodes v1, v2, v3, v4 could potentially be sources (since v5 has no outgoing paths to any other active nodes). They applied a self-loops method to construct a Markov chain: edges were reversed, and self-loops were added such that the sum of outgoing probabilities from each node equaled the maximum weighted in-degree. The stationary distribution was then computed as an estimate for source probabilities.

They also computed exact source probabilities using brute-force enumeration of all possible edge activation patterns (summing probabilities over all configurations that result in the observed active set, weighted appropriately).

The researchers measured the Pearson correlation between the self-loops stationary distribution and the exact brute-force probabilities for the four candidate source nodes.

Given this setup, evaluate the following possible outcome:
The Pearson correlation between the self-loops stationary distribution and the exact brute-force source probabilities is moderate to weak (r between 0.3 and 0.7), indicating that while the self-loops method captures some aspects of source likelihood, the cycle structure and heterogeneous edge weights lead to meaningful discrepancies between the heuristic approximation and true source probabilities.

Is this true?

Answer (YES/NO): NO